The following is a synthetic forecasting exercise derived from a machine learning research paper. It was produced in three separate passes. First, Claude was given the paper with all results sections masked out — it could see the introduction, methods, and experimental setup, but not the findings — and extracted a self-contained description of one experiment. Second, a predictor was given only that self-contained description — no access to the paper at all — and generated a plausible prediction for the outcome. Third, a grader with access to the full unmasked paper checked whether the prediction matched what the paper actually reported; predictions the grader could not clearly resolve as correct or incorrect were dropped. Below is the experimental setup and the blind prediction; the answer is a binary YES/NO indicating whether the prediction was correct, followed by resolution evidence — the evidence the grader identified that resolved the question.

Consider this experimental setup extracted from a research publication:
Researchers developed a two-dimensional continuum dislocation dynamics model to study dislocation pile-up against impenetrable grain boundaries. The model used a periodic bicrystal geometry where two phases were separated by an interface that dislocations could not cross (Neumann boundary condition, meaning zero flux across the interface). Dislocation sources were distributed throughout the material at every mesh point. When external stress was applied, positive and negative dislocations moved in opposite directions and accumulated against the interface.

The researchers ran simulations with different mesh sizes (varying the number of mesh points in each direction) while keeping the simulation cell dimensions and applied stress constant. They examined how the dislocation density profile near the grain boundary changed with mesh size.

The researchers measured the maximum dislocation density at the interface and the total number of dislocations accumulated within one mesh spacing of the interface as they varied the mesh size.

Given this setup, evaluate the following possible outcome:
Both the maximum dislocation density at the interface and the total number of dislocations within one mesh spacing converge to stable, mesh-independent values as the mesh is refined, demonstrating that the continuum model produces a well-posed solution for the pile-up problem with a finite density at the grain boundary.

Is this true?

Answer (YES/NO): NO